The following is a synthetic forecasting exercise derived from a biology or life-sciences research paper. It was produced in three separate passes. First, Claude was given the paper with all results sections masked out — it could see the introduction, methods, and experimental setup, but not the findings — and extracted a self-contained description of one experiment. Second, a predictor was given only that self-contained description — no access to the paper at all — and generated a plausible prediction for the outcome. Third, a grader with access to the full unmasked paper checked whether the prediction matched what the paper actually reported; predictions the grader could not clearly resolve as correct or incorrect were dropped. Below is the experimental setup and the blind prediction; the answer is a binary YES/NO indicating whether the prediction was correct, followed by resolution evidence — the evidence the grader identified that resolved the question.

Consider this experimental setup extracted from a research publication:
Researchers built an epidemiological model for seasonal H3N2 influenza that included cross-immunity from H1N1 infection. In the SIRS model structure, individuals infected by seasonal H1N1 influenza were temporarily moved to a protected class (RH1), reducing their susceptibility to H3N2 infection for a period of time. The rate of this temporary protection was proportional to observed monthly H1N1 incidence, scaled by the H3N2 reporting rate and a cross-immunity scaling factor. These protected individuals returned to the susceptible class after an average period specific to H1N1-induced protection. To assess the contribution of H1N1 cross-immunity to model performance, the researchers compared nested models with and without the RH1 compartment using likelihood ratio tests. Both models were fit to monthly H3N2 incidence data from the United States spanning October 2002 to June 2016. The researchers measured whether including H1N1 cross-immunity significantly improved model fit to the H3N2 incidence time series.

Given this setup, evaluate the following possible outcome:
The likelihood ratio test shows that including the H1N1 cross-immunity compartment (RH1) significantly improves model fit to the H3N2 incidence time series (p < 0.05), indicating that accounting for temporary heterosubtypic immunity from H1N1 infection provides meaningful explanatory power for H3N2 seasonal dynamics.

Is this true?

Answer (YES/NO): YES